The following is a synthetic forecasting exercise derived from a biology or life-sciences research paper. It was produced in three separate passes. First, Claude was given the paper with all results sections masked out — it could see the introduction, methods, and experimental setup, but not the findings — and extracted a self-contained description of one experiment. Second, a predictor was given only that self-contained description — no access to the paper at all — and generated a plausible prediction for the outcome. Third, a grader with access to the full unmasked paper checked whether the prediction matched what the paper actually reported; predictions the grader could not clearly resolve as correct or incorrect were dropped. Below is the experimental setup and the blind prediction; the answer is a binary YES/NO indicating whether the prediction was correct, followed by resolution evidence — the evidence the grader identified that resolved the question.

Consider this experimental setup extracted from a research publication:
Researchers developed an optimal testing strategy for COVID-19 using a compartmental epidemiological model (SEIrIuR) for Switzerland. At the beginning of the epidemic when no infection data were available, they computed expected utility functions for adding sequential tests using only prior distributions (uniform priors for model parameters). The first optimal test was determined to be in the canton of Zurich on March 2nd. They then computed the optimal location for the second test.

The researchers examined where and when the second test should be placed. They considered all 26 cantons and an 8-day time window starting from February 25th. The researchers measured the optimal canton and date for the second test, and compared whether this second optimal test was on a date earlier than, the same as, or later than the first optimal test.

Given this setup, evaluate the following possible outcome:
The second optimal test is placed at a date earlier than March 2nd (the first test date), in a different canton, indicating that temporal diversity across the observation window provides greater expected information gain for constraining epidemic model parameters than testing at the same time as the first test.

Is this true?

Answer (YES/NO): YES